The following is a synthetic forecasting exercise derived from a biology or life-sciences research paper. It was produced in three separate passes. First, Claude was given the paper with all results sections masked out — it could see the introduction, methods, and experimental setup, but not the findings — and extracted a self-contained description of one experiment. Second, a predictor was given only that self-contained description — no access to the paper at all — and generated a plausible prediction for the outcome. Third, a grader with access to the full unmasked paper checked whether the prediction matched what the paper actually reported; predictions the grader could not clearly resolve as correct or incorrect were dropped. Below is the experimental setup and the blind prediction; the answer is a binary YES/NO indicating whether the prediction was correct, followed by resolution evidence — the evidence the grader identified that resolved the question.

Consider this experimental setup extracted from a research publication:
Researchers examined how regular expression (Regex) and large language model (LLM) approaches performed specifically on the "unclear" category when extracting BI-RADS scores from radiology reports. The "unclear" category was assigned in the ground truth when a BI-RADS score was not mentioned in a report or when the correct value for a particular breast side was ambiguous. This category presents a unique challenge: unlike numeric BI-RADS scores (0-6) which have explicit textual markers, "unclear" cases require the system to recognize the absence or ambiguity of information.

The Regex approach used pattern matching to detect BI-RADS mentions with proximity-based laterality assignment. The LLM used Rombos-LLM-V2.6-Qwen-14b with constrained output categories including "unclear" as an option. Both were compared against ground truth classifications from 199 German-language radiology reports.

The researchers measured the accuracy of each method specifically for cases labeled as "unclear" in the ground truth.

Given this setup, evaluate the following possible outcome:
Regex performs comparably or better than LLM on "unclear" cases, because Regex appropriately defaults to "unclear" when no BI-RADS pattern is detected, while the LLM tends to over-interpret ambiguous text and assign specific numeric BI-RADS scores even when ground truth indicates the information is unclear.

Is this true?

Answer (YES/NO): YES